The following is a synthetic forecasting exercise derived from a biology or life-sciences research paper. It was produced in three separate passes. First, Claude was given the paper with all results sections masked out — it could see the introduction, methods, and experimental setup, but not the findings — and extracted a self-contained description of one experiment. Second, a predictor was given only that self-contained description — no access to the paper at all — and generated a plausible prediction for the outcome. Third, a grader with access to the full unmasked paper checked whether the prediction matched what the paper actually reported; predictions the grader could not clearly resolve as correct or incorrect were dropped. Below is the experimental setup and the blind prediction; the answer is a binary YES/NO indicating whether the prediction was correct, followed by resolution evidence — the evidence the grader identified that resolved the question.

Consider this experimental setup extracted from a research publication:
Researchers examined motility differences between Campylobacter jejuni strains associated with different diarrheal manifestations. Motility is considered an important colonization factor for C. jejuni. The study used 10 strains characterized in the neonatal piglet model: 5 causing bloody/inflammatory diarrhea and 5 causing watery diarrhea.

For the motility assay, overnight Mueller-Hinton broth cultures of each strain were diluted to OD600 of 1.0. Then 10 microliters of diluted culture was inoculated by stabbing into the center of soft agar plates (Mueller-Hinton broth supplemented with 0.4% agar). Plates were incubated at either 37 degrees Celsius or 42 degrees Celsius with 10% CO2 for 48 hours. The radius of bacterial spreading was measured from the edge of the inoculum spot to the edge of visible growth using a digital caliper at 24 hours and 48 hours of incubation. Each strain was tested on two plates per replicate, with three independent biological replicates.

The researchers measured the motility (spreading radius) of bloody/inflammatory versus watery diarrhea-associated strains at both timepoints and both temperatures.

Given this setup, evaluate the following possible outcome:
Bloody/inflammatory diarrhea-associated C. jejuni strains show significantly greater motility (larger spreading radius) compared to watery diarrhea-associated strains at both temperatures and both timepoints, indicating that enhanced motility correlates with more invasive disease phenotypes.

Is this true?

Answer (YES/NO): NO